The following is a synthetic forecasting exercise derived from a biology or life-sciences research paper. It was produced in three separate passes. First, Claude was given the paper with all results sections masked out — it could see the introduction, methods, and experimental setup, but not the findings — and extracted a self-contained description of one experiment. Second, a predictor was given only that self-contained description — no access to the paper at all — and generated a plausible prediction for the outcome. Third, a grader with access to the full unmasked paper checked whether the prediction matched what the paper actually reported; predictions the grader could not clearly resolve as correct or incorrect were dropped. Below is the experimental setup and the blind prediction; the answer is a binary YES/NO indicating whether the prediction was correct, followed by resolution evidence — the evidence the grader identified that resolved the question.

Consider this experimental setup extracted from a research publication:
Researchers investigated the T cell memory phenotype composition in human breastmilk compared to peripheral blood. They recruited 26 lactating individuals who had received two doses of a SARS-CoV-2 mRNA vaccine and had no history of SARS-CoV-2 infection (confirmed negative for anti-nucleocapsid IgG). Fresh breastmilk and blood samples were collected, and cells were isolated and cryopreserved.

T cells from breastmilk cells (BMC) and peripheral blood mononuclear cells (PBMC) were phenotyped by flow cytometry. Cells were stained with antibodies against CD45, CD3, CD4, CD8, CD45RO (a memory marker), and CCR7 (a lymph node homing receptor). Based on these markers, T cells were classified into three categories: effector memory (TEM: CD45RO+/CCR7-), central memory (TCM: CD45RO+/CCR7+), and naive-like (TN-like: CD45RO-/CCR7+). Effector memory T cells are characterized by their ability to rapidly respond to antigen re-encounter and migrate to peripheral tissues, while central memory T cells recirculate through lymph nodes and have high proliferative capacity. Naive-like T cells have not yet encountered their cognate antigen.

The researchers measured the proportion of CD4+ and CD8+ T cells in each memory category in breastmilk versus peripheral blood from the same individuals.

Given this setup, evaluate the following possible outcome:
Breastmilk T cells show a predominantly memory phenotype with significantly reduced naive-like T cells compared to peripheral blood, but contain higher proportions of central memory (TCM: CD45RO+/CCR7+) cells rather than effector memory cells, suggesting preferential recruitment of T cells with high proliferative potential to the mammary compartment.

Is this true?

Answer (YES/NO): NO